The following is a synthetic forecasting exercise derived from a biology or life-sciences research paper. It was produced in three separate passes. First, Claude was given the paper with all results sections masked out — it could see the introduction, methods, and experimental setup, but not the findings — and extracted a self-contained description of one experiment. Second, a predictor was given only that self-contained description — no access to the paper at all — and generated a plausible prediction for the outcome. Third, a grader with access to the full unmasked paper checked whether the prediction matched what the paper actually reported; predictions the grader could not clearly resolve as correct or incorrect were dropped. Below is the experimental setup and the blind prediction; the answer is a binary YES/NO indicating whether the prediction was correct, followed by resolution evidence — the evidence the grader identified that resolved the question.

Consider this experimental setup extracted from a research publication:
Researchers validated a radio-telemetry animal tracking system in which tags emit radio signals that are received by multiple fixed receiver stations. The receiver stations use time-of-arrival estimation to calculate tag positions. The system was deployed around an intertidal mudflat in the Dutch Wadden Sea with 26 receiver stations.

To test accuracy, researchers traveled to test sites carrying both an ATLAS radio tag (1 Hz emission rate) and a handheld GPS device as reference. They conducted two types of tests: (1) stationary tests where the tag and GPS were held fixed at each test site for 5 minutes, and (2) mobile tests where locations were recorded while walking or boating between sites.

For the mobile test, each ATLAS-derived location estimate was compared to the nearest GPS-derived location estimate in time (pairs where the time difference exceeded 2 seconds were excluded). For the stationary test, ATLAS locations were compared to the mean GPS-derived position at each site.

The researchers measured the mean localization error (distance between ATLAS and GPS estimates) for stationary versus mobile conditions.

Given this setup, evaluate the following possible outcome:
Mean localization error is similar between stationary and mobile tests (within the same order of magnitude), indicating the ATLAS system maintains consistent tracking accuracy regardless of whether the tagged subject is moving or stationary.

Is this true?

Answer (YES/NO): YES